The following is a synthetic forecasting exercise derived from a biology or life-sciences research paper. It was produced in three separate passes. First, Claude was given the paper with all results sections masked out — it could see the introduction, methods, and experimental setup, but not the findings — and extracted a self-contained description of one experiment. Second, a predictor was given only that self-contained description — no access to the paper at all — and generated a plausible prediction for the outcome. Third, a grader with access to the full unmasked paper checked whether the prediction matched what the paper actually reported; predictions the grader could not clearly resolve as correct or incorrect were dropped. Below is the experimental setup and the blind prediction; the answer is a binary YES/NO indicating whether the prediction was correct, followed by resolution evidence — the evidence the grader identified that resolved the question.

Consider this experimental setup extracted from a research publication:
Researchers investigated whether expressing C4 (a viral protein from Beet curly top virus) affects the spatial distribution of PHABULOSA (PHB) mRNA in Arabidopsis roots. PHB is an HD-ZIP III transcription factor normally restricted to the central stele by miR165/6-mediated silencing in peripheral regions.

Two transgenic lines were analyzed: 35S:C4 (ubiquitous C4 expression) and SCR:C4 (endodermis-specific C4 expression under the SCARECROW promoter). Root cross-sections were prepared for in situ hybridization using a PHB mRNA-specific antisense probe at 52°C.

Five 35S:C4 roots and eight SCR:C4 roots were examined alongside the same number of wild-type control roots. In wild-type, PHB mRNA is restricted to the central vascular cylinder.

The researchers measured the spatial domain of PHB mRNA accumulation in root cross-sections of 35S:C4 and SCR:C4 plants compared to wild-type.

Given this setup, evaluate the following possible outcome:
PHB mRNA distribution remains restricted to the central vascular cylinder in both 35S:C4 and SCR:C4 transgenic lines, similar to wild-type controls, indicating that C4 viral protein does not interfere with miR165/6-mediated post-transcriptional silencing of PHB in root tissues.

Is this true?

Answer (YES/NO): NO